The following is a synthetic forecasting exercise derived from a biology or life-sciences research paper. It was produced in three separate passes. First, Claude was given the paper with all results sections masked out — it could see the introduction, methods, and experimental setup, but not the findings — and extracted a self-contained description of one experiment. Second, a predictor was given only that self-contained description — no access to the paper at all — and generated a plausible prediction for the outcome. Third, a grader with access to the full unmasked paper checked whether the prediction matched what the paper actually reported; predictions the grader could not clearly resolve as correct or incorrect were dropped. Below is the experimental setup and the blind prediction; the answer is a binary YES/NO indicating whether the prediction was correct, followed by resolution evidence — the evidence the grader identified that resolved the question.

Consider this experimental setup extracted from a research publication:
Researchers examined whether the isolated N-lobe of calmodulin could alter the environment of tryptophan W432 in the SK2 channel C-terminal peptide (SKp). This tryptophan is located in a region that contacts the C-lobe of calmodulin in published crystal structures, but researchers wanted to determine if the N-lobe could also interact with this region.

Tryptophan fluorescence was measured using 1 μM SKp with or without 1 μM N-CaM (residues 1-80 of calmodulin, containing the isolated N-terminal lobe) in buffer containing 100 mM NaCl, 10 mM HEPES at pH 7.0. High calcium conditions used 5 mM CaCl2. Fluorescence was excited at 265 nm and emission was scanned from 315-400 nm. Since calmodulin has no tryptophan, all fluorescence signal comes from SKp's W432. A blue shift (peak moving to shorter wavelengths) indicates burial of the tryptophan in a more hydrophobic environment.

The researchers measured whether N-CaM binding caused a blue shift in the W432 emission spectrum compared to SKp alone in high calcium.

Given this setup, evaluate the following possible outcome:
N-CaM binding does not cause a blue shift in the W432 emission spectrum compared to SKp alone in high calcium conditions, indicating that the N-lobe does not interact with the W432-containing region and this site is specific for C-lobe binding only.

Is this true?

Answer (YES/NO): NO